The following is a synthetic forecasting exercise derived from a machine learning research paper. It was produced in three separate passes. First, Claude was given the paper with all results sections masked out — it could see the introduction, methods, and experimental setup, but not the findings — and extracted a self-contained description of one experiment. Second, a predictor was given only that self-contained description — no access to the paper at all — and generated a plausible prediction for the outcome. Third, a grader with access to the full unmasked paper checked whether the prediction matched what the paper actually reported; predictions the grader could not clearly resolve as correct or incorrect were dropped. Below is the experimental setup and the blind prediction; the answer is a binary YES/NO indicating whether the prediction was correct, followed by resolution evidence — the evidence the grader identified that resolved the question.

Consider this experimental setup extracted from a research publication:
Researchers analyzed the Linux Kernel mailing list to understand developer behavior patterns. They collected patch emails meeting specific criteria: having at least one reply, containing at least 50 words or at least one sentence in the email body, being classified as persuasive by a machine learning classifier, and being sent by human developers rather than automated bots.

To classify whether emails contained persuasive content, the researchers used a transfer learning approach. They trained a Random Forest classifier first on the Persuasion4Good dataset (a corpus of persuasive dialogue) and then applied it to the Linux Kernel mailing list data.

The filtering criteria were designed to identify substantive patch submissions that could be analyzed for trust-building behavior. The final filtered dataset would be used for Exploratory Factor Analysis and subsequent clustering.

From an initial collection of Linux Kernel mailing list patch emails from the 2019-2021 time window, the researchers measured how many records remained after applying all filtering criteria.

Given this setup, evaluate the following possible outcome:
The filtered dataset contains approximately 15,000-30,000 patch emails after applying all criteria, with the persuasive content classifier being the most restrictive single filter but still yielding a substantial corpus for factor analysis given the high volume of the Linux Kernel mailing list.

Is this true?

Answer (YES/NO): YES